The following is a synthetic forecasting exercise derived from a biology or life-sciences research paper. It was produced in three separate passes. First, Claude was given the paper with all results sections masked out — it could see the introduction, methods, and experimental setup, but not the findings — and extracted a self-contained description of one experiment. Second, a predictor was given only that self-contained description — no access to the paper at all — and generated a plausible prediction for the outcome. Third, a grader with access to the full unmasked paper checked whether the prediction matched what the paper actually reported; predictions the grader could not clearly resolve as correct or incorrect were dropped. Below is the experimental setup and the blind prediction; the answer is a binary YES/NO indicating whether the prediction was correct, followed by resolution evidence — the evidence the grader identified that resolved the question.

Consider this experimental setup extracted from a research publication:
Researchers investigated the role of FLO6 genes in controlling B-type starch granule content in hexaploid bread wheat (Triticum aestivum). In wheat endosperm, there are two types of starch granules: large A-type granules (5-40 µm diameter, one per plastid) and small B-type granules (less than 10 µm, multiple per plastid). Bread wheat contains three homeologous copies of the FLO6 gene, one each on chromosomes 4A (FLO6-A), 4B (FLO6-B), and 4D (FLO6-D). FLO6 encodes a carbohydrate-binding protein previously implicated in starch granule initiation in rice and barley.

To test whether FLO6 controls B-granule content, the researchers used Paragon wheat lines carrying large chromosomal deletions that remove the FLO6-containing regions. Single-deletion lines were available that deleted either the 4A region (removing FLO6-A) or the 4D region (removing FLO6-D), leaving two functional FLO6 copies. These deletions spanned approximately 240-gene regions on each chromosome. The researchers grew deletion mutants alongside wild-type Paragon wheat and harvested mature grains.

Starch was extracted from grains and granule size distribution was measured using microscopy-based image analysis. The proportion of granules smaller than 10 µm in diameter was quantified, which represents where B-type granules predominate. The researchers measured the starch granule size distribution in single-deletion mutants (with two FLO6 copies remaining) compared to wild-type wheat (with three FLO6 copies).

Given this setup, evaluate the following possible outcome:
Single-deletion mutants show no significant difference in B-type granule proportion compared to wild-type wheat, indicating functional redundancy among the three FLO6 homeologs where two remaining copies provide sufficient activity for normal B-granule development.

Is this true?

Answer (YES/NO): YES